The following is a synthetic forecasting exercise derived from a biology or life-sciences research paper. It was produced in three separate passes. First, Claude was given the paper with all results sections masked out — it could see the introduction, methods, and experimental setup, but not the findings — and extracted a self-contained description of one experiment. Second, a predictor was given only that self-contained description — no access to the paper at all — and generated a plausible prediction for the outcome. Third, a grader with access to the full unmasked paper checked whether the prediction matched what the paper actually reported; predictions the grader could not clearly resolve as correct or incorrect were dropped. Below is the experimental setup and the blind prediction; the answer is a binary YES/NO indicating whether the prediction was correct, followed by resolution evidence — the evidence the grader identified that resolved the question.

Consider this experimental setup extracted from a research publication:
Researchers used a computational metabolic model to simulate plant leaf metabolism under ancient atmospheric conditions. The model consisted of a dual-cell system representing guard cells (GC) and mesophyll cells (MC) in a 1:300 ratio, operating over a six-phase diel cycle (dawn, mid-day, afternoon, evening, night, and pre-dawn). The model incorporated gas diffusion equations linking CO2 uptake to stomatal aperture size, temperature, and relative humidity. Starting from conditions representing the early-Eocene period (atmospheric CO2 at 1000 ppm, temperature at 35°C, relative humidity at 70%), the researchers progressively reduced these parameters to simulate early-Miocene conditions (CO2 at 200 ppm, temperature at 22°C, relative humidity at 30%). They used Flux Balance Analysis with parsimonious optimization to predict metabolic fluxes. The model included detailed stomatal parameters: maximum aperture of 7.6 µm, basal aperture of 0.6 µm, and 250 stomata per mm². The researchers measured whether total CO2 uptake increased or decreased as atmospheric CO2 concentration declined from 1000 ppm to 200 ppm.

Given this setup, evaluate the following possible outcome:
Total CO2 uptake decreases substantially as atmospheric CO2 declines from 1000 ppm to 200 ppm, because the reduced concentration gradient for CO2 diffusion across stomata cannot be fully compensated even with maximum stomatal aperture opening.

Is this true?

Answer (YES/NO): NO